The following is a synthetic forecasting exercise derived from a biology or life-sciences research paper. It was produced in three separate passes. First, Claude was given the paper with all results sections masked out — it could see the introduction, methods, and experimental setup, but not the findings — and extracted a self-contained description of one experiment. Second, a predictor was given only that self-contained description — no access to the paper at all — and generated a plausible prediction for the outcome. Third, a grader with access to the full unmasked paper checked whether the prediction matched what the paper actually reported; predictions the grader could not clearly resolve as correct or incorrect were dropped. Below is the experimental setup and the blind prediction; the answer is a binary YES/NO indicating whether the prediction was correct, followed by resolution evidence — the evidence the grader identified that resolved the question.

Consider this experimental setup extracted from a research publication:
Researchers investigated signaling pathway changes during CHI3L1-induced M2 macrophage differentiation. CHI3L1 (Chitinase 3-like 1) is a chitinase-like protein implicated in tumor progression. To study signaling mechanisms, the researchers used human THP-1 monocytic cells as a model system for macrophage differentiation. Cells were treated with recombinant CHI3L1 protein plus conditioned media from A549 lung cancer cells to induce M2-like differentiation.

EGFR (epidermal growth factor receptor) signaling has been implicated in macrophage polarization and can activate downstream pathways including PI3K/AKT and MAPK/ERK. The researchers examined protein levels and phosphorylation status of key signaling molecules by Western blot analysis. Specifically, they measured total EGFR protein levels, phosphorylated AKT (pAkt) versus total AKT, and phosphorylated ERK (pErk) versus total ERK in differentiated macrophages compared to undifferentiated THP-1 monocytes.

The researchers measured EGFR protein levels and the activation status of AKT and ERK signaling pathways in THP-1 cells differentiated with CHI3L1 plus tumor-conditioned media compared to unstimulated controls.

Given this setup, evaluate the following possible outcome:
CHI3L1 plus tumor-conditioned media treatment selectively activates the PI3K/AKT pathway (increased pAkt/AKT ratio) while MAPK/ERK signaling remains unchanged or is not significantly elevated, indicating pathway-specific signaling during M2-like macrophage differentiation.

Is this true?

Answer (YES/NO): NO